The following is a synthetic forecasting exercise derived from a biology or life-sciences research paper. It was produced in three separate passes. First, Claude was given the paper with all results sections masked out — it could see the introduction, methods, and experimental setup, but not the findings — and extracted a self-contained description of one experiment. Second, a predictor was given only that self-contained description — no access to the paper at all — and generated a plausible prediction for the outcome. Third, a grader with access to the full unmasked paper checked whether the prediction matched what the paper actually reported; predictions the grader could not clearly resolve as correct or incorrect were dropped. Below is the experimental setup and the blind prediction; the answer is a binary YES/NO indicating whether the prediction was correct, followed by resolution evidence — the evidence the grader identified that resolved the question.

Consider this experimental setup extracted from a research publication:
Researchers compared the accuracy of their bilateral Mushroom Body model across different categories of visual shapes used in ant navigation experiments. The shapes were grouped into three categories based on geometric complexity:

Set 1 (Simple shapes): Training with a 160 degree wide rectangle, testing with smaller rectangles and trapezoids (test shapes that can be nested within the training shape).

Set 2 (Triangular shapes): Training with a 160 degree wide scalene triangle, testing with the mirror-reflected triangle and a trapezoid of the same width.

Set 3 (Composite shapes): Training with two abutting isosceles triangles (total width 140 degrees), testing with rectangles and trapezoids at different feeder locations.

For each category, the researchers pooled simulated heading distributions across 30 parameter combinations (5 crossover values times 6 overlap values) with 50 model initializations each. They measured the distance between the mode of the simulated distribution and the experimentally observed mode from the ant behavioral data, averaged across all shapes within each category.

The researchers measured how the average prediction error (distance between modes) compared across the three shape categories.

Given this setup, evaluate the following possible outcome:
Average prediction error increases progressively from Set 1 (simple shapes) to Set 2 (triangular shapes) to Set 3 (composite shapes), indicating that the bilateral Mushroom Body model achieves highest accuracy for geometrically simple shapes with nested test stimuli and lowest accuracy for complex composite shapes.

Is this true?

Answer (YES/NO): YES